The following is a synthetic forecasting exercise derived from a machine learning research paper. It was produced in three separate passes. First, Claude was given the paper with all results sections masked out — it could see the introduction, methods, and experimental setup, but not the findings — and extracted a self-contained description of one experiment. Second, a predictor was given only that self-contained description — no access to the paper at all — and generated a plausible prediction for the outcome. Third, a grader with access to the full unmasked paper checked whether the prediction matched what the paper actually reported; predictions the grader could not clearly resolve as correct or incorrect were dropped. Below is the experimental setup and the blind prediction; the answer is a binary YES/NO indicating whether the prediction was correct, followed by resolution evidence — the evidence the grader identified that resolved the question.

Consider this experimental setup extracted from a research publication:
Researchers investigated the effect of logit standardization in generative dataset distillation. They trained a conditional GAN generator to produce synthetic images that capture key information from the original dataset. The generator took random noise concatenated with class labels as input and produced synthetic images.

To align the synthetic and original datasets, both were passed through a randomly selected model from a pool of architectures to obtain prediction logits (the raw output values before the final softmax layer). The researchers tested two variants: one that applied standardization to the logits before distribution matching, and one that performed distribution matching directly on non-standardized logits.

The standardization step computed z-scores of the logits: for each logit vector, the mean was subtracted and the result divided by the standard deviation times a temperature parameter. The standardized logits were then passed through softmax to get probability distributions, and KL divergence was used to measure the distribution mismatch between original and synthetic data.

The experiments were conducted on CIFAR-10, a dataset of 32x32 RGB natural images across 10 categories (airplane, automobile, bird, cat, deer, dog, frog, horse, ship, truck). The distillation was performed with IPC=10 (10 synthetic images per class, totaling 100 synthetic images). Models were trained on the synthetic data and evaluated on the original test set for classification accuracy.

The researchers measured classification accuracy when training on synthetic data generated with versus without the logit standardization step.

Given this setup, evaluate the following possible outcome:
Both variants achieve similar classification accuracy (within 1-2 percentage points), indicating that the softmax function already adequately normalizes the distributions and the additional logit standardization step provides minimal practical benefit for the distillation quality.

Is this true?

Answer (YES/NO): NO